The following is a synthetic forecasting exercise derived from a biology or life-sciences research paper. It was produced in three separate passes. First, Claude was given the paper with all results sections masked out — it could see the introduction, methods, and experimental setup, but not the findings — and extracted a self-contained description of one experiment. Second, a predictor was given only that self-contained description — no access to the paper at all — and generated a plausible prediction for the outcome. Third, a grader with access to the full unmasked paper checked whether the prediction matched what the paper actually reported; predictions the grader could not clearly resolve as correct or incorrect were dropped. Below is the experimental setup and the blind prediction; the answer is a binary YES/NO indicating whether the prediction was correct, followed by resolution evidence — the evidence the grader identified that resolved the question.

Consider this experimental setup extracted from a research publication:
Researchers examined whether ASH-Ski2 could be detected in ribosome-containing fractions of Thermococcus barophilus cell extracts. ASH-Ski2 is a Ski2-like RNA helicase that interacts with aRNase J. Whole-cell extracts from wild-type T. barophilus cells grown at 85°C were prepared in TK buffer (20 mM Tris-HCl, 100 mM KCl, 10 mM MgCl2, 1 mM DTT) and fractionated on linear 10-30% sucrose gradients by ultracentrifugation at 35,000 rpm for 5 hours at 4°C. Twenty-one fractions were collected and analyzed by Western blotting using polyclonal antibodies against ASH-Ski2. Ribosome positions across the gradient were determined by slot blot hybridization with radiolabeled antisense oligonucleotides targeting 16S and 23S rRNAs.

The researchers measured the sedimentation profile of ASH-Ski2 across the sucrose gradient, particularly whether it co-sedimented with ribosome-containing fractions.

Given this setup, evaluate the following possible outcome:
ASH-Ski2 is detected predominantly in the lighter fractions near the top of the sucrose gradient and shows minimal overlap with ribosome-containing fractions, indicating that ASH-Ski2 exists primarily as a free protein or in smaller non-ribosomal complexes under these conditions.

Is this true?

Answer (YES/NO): NO